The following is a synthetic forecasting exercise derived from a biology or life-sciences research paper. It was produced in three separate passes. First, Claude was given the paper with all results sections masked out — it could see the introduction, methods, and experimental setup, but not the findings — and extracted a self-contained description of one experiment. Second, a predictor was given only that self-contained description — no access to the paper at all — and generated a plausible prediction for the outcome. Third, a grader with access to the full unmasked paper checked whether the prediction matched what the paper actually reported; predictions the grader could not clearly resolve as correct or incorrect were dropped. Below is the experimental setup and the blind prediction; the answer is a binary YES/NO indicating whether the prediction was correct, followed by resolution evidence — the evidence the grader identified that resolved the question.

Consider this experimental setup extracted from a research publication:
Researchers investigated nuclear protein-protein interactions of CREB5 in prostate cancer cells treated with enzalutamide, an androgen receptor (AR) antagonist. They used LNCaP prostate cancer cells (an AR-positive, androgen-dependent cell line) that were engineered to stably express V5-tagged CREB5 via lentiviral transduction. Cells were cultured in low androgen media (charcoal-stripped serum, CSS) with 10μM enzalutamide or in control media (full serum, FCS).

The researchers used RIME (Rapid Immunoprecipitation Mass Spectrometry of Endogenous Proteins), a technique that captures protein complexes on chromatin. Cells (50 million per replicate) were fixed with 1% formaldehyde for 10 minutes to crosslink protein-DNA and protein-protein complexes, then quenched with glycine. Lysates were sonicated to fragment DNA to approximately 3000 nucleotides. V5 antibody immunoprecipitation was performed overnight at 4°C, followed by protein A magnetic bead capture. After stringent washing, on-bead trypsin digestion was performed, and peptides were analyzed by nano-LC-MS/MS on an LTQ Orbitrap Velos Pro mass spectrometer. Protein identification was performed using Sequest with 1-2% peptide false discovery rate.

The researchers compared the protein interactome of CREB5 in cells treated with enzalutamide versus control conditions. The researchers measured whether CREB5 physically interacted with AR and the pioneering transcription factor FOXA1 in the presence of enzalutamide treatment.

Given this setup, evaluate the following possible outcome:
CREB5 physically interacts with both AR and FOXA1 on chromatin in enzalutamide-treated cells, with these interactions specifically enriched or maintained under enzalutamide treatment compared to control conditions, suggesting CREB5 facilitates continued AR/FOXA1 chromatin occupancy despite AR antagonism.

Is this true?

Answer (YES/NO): YES